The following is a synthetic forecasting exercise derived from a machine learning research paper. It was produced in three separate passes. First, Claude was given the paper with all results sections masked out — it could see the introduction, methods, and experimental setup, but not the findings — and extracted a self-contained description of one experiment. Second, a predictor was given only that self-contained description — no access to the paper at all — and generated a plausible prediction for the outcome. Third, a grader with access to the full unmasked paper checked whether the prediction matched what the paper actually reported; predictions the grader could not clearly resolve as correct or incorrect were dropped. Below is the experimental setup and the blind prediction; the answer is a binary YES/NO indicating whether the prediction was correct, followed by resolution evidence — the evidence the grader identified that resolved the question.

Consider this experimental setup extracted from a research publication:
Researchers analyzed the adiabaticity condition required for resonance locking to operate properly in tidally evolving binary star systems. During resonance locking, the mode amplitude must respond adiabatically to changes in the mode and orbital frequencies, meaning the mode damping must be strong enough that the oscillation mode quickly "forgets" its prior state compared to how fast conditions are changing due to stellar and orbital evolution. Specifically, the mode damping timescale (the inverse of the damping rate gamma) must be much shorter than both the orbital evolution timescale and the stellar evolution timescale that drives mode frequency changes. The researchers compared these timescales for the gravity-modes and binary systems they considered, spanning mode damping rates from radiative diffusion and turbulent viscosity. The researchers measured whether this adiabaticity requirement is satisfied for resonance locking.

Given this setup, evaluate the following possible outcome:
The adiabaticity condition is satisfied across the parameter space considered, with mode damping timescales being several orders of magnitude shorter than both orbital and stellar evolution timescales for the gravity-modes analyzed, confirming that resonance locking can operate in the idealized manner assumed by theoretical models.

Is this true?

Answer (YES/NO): YES